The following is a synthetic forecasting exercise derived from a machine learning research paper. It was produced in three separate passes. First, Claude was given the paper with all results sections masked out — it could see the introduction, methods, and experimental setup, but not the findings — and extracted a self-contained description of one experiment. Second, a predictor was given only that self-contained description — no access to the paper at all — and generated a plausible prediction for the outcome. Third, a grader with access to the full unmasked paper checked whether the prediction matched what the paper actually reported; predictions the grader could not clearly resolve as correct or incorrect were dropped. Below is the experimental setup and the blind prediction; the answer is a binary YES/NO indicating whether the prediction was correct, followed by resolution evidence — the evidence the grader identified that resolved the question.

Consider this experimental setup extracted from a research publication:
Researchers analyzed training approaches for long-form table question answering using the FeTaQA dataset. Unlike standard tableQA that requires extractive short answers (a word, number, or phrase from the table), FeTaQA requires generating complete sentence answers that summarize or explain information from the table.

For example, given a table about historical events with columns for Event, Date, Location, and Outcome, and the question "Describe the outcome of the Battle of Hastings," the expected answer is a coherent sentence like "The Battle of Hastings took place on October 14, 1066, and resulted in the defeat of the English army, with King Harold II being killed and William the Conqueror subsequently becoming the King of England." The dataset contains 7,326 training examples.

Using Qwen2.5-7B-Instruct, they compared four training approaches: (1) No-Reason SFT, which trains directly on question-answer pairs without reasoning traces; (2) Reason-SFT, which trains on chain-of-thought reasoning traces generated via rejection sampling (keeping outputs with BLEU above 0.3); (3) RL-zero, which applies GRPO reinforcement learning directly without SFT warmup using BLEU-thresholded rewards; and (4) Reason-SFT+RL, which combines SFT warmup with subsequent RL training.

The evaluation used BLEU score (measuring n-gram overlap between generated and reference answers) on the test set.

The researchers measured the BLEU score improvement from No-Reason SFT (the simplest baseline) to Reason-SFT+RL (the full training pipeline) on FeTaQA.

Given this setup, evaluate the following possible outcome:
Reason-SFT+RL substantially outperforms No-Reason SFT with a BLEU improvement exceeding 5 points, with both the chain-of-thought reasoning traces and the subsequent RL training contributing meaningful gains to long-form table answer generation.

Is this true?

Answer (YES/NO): NO